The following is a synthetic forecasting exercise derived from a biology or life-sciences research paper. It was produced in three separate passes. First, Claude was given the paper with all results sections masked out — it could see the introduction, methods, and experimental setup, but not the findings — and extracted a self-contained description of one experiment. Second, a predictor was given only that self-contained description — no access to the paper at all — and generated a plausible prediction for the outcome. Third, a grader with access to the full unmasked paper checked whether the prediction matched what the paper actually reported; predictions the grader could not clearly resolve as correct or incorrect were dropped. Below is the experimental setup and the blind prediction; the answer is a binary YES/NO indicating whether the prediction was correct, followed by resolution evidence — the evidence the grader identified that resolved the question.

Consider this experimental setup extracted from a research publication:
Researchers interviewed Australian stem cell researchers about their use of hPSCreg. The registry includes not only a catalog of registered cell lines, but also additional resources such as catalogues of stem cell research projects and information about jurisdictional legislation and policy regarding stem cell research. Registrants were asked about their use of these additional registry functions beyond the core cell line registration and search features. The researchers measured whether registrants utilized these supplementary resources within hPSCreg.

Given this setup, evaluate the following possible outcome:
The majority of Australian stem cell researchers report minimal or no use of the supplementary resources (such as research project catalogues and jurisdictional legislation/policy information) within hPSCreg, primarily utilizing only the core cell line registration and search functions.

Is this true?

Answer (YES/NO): YES